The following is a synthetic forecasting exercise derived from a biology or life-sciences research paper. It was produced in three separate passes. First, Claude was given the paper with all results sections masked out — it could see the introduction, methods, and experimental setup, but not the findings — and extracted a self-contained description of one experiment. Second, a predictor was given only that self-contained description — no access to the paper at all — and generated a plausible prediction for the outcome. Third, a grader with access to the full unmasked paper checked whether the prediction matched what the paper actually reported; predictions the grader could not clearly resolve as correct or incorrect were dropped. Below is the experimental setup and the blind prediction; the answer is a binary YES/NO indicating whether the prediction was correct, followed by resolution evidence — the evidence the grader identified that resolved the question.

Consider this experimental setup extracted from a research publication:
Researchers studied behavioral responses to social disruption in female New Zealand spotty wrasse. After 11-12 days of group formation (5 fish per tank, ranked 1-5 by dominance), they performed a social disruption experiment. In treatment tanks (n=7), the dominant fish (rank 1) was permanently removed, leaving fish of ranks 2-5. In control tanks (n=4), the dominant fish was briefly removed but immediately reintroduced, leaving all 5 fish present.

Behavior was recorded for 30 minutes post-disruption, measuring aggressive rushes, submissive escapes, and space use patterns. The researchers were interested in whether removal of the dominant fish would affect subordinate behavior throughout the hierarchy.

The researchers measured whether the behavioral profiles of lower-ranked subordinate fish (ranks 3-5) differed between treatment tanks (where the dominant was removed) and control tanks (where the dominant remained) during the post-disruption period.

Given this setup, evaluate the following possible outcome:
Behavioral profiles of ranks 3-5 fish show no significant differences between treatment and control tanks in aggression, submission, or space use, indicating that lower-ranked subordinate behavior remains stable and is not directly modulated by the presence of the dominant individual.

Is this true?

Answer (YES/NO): NO